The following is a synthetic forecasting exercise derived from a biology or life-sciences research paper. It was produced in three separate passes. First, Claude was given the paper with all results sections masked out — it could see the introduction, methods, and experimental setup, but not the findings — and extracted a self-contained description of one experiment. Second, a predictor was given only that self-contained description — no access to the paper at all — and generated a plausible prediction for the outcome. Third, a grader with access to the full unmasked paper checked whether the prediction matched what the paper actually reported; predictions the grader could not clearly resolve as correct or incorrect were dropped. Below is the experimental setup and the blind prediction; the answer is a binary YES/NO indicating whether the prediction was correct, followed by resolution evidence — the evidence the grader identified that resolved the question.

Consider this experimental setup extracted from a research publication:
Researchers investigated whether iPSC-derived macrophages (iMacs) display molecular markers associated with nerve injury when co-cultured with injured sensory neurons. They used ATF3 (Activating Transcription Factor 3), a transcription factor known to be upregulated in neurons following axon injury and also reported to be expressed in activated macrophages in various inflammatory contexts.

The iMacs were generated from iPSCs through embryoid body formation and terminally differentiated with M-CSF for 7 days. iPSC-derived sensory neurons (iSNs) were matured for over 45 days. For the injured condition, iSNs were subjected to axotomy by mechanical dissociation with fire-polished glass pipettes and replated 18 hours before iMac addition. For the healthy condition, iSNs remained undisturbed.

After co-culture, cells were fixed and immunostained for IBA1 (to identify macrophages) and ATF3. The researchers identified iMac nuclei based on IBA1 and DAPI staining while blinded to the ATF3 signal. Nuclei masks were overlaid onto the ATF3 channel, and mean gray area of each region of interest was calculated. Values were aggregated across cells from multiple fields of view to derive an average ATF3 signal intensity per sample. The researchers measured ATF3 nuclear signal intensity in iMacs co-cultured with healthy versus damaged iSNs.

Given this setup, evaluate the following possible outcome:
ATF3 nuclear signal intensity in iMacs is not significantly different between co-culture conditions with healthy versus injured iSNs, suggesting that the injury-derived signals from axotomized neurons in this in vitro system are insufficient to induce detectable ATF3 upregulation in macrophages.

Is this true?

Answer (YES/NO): NO